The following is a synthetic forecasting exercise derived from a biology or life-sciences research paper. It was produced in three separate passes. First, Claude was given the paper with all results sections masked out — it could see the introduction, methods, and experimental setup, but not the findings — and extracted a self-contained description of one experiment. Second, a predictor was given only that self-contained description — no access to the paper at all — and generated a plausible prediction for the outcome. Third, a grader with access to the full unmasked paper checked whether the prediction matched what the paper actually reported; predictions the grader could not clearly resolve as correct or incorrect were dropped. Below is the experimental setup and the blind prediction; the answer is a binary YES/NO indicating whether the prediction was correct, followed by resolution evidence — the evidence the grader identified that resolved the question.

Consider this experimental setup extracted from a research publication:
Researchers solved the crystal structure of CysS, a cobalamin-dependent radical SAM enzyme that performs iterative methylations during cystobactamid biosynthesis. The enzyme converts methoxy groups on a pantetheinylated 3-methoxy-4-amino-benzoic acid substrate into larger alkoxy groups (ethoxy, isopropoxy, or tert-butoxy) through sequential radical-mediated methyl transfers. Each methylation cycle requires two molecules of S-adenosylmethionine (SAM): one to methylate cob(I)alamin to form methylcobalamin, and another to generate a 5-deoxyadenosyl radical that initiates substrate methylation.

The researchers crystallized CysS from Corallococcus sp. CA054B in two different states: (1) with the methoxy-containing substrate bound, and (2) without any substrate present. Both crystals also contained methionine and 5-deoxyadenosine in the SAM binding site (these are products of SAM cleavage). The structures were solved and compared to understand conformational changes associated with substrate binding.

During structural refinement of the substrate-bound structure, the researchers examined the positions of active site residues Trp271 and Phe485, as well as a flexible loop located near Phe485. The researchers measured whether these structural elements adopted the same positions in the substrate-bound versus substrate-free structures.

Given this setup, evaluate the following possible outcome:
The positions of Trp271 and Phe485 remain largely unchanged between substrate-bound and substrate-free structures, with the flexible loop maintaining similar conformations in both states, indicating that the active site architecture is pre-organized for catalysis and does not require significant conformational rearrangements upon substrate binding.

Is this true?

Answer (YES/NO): NO